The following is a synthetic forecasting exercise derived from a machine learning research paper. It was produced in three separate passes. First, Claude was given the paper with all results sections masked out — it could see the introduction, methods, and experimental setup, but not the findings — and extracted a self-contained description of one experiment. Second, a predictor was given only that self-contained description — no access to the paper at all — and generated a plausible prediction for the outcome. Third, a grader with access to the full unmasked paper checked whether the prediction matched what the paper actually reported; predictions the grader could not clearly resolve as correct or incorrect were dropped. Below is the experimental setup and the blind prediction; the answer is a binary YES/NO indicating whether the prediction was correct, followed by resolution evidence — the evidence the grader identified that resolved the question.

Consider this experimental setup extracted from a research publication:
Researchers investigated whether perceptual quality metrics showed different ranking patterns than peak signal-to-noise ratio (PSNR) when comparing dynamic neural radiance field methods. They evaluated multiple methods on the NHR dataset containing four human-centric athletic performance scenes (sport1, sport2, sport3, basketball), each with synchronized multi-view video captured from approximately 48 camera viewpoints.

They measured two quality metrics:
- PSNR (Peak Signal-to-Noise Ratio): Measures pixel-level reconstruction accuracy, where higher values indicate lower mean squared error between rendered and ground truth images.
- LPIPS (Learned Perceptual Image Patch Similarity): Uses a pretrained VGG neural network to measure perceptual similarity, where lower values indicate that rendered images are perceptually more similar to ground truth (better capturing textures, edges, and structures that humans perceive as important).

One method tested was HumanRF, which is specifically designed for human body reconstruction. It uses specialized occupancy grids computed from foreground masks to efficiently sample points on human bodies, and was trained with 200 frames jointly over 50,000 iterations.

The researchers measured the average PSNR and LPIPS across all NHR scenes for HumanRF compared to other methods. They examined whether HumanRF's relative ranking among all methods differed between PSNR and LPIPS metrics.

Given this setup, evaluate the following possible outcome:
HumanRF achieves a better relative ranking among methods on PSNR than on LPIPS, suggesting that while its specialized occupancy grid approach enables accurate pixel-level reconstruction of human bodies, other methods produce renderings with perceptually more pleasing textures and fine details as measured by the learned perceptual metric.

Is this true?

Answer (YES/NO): NO